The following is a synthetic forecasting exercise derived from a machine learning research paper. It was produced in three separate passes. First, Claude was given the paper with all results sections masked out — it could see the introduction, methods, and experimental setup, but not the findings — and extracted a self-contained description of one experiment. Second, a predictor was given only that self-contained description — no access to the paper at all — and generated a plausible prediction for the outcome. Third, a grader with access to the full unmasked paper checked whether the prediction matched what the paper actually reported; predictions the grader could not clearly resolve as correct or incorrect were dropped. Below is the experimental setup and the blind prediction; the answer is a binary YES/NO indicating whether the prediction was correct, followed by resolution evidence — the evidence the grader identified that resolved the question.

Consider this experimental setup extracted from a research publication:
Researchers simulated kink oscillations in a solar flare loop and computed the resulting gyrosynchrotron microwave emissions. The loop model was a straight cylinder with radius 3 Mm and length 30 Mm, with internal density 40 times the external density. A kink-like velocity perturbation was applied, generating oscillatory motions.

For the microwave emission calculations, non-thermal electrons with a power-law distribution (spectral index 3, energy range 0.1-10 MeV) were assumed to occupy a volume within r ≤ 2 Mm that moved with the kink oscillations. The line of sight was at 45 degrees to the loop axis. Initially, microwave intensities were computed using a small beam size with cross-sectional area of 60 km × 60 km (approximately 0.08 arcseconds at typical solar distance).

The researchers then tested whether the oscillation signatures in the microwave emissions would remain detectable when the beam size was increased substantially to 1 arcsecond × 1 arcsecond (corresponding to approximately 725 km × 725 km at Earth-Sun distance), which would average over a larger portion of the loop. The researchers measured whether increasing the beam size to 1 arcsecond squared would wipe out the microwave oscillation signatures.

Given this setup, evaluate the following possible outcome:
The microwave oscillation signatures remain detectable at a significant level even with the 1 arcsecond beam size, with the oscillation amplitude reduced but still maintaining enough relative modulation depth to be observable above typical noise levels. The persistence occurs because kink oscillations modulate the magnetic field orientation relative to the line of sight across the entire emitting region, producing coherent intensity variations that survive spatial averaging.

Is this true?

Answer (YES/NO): NO